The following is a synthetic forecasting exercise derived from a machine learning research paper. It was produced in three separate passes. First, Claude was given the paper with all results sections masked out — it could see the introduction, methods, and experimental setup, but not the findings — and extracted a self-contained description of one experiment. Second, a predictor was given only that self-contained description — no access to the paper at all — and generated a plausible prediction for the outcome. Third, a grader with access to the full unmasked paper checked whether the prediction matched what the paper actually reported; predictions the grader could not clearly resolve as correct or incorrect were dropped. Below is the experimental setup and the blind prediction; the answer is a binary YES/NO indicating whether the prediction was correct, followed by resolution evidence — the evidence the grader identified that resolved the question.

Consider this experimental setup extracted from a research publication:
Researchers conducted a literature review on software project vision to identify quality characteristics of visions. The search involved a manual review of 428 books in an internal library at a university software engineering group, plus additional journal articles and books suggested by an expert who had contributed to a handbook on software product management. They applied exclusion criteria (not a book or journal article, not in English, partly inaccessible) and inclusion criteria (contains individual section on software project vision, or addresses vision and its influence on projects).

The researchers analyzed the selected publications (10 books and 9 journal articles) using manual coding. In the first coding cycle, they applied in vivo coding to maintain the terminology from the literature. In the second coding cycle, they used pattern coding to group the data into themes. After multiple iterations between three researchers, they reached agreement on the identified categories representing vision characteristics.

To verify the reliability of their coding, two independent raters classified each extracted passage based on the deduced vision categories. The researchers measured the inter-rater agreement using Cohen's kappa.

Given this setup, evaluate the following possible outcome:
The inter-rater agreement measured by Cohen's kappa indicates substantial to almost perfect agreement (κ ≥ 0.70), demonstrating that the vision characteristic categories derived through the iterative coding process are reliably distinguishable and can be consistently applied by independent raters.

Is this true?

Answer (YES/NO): YES